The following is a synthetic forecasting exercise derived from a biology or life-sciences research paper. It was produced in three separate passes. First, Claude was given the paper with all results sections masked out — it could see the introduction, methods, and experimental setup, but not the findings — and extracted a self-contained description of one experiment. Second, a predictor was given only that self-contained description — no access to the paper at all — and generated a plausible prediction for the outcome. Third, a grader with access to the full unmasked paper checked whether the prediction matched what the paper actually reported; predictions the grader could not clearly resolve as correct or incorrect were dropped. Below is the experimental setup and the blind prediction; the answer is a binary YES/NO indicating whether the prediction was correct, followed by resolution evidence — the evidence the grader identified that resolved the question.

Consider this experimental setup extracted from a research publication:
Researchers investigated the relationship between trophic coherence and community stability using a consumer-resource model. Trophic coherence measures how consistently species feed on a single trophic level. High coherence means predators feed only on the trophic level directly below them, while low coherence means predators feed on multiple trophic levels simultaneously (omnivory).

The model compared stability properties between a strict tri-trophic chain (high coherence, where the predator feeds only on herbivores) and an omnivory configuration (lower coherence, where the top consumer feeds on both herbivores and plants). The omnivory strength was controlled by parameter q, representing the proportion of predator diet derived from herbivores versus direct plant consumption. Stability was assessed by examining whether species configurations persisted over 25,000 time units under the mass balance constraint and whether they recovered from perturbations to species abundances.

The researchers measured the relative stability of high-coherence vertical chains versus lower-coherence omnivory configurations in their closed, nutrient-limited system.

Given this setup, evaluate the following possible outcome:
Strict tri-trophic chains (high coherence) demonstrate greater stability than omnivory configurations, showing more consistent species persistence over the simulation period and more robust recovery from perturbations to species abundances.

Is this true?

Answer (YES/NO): YES